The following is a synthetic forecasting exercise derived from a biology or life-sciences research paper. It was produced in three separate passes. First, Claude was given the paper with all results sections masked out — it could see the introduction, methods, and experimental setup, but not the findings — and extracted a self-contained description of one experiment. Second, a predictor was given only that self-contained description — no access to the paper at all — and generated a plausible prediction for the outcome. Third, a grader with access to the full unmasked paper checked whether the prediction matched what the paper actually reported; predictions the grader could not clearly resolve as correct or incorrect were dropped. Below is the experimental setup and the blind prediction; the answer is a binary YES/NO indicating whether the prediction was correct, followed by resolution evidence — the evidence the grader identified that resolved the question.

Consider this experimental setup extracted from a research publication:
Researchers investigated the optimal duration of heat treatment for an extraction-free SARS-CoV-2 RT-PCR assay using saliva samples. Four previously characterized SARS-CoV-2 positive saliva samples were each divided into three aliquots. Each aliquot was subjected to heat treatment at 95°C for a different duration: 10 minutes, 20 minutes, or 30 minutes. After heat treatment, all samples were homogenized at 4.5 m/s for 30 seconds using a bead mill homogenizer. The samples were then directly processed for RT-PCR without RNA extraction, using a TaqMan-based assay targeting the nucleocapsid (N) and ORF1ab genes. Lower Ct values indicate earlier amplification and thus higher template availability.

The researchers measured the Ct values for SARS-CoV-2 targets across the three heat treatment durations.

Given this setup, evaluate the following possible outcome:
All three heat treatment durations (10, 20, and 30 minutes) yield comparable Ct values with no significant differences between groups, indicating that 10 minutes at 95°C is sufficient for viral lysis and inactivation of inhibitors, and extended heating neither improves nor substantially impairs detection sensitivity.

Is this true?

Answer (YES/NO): NO